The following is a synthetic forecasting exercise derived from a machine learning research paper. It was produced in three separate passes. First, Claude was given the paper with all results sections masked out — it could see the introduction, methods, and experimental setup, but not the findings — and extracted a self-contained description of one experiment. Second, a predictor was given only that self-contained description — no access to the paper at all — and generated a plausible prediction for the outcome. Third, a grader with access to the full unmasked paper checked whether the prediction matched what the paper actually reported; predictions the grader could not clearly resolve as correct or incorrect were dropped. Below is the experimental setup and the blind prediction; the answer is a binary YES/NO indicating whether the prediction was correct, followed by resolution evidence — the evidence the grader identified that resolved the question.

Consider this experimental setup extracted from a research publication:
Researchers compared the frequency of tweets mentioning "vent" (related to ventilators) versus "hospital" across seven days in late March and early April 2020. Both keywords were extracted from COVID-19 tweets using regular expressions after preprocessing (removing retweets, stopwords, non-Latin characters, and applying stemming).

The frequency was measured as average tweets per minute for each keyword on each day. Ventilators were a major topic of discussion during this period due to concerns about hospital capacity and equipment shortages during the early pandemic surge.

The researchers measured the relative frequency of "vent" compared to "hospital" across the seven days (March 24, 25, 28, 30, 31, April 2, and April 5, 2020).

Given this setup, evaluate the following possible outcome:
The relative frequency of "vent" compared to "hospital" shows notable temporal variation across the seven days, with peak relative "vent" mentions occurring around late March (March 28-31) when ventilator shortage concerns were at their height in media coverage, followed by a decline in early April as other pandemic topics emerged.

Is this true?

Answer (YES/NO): NO